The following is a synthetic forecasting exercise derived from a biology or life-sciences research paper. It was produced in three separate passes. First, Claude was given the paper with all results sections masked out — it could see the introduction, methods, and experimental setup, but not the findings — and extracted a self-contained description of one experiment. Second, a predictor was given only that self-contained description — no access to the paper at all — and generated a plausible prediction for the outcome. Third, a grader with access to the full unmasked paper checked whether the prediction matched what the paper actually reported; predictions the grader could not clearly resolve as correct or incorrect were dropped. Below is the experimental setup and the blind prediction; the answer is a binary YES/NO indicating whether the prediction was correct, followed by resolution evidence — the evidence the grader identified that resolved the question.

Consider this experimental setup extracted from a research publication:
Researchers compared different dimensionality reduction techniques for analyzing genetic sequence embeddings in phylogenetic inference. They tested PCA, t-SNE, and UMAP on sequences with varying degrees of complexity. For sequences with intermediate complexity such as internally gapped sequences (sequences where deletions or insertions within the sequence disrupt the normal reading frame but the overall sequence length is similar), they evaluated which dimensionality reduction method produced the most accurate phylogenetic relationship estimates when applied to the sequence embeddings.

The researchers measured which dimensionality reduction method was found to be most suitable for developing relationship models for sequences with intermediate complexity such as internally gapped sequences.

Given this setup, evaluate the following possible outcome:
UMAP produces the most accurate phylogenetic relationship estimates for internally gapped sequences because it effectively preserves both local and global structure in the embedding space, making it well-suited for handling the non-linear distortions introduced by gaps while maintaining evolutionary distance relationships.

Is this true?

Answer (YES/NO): NO